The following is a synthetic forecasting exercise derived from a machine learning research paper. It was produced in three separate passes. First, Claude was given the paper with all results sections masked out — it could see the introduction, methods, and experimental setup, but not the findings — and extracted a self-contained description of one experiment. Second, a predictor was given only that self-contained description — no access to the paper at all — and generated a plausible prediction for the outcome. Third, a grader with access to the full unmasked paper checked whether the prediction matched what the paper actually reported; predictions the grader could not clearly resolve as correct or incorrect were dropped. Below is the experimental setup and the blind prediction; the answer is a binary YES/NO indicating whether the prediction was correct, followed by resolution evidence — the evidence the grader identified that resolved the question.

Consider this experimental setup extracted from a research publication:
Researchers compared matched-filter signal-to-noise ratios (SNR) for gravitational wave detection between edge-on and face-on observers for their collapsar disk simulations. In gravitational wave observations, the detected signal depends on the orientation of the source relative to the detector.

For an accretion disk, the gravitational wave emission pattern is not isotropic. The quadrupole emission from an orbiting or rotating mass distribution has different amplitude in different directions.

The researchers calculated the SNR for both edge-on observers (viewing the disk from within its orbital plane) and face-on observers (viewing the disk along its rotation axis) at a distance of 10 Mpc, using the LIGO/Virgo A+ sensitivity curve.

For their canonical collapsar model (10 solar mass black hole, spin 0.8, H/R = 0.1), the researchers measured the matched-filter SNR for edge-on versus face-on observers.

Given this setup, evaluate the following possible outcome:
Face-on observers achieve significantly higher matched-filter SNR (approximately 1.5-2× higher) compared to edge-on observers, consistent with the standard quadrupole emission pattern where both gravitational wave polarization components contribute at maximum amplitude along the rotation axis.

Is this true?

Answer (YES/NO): YES